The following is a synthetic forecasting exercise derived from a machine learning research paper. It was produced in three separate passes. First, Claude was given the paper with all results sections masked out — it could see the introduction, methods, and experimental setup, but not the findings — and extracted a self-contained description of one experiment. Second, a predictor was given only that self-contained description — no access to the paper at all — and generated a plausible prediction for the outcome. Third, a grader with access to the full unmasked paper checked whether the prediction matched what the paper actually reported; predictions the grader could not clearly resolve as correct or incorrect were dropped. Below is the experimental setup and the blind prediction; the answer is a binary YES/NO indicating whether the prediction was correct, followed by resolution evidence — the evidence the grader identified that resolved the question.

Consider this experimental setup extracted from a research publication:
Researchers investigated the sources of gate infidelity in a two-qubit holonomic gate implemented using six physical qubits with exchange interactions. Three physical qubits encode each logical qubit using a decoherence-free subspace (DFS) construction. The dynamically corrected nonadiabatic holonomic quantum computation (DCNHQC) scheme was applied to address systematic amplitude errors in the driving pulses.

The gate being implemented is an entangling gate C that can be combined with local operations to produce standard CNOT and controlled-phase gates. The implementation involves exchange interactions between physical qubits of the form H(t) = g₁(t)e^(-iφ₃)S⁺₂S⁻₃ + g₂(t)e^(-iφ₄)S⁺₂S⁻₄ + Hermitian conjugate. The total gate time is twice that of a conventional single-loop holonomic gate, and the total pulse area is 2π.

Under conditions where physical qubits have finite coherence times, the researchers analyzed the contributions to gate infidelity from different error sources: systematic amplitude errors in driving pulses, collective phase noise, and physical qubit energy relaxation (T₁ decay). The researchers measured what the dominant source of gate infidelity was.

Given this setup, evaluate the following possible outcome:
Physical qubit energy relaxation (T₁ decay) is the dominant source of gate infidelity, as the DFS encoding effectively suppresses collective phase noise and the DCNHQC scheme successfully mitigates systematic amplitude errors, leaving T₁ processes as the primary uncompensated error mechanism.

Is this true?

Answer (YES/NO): YES